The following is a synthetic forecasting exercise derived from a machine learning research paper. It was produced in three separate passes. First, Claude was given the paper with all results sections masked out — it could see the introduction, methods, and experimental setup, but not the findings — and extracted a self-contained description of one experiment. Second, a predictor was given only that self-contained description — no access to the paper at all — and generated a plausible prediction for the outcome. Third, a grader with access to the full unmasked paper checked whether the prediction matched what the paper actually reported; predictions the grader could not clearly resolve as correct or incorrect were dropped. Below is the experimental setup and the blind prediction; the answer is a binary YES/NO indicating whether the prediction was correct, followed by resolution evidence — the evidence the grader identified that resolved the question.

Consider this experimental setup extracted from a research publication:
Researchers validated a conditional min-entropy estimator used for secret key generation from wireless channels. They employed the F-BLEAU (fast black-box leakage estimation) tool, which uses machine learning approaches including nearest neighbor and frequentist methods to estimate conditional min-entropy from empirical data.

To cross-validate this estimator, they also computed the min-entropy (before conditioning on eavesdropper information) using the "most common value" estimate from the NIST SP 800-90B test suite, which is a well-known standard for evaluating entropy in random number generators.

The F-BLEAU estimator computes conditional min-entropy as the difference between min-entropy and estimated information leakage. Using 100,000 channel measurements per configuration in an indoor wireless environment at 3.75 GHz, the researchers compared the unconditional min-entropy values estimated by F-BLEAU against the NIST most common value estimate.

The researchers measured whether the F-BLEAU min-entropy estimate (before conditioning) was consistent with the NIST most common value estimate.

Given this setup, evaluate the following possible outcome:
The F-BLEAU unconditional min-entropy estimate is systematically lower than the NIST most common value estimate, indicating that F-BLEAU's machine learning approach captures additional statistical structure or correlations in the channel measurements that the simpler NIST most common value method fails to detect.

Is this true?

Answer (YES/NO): NO